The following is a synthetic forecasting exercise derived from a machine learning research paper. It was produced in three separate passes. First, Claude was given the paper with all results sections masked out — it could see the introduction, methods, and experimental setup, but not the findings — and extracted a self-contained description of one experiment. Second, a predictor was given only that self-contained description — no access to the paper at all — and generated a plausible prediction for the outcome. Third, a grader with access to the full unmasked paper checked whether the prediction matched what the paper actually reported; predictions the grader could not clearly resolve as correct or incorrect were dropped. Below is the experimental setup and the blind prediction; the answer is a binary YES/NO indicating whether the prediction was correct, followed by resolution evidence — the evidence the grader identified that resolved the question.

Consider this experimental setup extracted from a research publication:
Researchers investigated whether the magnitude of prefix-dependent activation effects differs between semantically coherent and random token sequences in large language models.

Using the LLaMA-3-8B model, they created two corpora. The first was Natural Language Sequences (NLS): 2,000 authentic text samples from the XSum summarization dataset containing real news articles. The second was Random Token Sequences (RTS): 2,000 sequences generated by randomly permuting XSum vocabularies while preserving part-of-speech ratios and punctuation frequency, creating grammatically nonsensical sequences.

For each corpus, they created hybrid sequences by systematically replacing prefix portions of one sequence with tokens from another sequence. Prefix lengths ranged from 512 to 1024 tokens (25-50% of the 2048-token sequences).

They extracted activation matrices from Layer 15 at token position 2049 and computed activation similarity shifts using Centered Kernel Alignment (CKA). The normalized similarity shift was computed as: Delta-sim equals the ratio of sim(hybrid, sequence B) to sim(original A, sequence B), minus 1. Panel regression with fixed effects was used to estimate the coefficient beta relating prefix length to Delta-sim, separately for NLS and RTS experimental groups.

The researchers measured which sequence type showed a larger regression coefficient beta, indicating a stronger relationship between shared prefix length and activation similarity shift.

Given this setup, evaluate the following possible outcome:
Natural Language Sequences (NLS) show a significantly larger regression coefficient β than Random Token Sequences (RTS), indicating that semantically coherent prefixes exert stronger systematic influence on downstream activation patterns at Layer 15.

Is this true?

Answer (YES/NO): NO